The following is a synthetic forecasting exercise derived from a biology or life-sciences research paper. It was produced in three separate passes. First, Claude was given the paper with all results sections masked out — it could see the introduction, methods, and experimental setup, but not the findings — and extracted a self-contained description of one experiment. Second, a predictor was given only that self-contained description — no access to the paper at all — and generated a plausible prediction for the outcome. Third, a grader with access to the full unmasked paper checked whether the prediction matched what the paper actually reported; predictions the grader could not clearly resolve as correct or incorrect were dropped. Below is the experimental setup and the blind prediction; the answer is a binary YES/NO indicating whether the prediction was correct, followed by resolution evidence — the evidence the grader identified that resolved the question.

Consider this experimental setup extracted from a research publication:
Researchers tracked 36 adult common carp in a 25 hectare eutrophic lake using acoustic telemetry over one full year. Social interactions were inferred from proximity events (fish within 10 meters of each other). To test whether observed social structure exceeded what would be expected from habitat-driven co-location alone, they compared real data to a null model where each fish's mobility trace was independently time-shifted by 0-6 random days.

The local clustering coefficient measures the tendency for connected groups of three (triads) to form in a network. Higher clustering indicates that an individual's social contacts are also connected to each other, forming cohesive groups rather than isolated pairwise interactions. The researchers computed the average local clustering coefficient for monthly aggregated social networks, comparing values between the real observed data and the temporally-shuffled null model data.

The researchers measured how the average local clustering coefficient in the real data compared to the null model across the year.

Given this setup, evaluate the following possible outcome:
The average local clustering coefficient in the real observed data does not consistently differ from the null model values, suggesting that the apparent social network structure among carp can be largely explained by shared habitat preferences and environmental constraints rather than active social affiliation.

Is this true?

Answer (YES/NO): YES